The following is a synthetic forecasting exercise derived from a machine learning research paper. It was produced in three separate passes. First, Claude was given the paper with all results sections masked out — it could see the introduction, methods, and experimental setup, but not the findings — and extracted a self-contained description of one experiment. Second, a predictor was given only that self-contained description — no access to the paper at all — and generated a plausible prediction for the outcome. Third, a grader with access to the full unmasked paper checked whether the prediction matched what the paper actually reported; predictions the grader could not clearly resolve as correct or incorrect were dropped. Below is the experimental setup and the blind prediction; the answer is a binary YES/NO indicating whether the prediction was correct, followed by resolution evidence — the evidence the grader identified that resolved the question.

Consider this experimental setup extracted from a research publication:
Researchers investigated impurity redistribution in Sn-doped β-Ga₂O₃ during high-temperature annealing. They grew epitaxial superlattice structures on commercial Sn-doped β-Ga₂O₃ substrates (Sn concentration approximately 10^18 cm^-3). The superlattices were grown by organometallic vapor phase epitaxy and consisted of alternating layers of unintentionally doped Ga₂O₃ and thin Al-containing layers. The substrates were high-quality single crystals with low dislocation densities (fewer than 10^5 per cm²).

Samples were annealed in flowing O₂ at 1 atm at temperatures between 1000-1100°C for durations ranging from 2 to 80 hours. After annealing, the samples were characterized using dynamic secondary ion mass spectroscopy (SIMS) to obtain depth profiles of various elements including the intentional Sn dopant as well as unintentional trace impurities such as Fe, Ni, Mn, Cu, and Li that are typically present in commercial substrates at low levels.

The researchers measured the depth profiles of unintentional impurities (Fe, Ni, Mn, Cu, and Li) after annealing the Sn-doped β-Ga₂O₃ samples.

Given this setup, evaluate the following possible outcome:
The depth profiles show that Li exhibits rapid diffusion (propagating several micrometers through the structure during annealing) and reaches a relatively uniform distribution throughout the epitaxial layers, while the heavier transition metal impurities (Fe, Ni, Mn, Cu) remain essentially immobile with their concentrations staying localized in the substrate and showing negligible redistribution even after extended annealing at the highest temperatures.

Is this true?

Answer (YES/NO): NO